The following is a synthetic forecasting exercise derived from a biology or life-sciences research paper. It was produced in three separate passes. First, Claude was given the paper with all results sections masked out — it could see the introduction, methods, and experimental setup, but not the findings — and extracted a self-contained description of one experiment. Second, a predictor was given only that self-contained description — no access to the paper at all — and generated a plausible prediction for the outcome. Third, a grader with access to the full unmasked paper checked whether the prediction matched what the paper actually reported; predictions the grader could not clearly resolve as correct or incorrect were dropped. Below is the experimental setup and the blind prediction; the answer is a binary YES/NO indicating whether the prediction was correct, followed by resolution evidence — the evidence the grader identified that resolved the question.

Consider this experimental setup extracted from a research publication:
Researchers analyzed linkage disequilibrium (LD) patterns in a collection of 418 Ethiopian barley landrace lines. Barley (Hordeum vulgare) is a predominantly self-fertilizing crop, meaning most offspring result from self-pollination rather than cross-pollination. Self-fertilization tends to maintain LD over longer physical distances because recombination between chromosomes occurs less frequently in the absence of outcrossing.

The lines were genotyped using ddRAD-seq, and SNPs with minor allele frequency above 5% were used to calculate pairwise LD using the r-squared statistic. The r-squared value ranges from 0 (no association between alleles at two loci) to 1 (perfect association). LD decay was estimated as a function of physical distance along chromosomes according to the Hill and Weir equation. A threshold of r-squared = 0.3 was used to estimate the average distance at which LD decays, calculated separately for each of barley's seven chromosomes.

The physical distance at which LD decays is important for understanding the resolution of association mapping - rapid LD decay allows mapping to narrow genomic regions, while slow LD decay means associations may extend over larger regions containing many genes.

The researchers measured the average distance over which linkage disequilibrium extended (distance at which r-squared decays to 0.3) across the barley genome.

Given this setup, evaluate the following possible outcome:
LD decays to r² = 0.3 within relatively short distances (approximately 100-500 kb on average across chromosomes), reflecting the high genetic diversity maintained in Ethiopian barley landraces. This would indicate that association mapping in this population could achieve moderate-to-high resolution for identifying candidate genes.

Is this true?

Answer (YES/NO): NO